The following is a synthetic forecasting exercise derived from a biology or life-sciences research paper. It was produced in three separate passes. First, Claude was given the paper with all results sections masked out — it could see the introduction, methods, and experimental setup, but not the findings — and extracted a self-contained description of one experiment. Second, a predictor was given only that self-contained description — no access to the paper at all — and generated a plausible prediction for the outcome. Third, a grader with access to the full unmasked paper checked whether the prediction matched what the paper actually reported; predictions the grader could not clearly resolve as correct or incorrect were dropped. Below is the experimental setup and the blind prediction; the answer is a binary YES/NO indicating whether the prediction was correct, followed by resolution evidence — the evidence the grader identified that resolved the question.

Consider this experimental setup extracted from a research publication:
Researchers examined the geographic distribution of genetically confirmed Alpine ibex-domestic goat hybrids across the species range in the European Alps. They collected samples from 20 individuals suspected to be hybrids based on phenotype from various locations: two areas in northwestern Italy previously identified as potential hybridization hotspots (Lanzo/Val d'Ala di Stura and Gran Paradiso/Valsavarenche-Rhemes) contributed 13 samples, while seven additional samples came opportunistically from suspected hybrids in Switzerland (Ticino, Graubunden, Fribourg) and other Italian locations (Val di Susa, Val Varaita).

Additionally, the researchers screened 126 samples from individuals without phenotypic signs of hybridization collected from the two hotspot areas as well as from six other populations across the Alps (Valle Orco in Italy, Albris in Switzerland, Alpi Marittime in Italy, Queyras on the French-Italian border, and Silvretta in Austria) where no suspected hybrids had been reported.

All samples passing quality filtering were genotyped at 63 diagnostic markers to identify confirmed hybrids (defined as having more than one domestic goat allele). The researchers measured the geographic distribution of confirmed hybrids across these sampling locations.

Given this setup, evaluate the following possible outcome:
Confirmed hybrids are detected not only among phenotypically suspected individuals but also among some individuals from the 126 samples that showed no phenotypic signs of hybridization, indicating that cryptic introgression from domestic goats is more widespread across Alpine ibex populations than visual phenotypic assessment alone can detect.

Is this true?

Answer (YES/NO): NO